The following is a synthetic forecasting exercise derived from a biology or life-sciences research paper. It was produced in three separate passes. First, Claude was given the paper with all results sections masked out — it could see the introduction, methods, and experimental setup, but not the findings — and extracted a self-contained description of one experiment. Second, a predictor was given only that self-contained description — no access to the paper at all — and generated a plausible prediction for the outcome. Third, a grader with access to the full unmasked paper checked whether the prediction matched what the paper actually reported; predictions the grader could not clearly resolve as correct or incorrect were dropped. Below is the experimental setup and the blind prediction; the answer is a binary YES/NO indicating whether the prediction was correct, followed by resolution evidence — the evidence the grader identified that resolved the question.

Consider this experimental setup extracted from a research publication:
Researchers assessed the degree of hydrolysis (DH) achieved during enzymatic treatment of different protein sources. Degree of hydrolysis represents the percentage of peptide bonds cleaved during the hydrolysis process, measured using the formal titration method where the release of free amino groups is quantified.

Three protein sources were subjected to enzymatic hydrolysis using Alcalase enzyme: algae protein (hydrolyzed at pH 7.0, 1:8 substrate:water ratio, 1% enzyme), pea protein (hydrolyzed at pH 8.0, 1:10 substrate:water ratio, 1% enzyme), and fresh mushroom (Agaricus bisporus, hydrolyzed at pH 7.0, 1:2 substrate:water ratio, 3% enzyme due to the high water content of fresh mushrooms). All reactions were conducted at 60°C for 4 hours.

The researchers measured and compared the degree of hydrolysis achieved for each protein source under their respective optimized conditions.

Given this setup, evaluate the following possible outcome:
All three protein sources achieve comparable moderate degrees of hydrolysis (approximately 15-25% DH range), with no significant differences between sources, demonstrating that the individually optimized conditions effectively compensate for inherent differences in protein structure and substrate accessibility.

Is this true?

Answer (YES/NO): NO